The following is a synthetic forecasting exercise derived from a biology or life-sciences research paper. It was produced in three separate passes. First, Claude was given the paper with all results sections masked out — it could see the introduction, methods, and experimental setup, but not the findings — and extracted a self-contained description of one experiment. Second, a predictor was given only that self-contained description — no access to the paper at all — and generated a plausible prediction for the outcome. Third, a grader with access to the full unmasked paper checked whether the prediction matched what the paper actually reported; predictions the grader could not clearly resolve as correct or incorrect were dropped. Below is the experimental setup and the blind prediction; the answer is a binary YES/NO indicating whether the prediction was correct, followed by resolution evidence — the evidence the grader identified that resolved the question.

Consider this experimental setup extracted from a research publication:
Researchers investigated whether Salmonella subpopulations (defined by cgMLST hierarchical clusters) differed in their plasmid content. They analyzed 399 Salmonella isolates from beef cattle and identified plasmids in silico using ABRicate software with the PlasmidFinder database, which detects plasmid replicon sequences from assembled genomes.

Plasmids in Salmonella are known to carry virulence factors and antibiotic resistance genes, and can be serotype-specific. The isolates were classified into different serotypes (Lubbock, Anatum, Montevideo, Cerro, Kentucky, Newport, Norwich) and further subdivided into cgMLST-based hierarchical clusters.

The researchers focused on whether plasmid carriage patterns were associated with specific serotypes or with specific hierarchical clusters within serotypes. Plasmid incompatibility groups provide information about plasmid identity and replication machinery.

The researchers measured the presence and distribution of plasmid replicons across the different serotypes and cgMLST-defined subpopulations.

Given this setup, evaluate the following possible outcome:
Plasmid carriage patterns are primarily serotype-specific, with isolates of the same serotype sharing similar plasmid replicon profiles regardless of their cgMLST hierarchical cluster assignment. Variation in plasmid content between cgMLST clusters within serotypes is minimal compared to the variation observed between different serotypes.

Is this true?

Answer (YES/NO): NO